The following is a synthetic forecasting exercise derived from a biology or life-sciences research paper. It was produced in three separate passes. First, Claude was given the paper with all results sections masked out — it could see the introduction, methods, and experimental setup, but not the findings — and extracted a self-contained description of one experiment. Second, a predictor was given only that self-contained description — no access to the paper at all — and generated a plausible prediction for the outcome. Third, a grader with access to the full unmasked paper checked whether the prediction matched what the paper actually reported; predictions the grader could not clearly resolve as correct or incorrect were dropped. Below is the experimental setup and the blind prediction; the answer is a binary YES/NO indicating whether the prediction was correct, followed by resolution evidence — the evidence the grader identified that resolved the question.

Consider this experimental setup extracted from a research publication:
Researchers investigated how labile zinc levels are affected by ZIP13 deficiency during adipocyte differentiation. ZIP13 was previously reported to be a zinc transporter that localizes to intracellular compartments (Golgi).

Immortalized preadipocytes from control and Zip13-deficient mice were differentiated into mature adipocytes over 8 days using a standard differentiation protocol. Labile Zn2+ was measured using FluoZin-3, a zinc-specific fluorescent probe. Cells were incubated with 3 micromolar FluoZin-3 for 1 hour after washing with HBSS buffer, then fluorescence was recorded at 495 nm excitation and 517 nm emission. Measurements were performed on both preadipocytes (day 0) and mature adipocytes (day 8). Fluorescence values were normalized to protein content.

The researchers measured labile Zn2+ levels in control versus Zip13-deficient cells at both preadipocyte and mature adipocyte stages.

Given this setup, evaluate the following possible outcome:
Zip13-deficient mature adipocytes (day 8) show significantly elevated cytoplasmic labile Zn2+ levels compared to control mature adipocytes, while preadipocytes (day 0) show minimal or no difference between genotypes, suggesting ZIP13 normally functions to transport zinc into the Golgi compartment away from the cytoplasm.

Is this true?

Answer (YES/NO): NO